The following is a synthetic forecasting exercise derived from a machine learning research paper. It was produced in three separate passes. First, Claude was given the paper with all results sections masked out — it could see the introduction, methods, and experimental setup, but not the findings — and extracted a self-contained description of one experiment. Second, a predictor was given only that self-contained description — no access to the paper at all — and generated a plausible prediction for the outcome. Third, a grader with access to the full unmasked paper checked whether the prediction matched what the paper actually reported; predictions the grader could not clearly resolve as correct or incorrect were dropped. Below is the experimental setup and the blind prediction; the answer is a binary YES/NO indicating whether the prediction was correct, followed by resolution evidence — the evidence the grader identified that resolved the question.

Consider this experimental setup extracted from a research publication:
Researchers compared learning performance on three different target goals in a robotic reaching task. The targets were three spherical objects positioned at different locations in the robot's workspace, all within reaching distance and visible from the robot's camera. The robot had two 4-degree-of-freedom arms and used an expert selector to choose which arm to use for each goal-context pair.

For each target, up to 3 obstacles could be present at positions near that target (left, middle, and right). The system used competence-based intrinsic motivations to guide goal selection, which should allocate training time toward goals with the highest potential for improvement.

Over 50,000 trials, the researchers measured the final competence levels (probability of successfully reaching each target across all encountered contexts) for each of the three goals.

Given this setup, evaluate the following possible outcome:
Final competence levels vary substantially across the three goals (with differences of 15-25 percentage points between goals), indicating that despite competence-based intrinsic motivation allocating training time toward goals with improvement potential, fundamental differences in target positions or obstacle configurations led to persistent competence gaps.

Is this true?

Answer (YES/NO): NO